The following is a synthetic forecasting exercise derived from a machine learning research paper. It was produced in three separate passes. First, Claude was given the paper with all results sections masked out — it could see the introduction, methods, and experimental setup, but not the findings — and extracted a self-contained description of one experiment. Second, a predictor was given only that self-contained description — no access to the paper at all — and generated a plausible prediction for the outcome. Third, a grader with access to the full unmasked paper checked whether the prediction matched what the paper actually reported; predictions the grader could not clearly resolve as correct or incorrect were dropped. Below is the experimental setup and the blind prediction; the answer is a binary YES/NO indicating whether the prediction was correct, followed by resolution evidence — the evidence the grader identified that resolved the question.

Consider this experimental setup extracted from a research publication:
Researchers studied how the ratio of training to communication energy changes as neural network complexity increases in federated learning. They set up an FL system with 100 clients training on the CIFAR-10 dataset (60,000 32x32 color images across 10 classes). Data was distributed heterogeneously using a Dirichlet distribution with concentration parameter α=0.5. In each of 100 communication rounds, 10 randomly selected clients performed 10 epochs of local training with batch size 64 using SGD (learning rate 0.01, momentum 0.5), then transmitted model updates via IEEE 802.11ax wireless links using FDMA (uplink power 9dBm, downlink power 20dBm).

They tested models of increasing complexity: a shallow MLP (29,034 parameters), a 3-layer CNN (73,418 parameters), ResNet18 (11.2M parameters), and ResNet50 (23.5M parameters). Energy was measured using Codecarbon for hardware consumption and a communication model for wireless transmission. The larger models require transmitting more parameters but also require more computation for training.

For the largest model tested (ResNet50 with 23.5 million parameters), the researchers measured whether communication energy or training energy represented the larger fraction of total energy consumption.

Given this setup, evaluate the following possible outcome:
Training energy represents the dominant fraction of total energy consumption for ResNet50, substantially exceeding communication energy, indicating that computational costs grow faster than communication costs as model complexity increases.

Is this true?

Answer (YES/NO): YES